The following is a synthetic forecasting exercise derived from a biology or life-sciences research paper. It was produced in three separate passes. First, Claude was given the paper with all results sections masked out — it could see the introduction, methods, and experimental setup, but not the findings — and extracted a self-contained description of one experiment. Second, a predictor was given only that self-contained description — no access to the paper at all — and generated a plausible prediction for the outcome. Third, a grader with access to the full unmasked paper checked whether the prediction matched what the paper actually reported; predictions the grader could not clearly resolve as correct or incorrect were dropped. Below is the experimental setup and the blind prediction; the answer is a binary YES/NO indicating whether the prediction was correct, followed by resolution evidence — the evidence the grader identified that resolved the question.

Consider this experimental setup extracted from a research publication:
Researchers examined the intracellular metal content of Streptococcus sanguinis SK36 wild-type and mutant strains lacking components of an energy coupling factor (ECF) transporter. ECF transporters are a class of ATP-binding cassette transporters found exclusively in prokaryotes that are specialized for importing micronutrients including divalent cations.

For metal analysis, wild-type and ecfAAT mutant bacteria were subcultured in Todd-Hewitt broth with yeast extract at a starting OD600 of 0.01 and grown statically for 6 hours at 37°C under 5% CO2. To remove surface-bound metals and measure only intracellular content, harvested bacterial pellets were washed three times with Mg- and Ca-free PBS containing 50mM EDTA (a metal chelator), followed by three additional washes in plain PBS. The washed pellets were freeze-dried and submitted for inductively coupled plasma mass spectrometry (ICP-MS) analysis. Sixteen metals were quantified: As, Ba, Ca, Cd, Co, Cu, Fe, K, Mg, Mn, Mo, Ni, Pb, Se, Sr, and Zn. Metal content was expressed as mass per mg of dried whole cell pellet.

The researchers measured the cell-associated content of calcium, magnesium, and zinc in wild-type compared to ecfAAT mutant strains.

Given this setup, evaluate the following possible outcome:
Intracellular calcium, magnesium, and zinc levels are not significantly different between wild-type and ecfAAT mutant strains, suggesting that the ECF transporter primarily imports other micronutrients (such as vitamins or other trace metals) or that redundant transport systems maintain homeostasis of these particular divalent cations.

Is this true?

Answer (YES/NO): NO